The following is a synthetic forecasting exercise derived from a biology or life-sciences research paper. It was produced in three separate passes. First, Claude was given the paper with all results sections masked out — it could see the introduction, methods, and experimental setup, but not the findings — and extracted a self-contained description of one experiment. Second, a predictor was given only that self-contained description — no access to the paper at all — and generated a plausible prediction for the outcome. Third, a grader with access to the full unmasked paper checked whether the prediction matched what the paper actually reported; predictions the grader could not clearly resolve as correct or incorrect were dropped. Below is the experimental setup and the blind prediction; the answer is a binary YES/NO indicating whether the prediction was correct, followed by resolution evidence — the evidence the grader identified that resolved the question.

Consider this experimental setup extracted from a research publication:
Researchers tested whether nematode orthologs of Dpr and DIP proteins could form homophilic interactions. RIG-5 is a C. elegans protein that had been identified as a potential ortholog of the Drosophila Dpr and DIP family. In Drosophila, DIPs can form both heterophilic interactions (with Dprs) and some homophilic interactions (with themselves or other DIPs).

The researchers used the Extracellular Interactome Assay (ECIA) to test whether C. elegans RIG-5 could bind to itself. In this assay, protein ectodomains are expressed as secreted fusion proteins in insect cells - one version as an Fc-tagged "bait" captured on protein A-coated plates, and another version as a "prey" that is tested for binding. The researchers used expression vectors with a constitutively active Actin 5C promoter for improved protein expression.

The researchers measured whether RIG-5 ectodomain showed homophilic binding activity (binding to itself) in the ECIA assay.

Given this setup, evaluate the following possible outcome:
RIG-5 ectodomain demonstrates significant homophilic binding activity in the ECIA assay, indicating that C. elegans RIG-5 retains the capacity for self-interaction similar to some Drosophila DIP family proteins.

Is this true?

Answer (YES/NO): YES